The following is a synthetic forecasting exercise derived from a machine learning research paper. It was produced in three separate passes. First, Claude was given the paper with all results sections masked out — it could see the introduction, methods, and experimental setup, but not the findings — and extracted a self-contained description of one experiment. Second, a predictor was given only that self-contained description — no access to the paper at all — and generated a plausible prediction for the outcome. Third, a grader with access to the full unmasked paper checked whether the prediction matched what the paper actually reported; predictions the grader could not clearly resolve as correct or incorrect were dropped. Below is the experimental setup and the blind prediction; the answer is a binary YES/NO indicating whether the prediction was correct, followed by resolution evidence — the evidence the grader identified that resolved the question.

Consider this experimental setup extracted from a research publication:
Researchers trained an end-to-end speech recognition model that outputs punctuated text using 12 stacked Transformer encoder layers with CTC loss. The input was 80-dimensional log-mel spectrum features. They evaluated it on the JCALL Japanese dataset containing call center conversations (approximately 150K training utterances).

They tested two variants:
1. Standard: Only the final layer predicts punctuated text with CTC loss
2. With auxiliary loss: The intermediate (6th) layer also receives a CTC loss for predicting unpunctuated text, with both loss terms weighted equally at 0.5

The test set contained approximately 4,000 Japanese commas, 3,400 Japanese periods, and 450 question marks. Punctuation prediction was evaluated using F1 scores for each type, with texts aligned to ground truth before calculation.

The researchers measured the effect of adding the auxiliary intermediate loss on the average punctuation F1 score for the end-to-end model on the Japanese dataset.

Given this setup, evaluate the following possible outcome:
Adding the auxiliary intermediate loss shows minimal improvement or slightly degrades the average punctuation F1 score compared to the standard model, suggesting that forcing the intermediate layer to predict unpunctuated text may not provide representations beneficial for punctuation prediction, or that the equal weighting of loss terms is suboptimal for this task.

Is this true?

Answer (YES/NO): YES